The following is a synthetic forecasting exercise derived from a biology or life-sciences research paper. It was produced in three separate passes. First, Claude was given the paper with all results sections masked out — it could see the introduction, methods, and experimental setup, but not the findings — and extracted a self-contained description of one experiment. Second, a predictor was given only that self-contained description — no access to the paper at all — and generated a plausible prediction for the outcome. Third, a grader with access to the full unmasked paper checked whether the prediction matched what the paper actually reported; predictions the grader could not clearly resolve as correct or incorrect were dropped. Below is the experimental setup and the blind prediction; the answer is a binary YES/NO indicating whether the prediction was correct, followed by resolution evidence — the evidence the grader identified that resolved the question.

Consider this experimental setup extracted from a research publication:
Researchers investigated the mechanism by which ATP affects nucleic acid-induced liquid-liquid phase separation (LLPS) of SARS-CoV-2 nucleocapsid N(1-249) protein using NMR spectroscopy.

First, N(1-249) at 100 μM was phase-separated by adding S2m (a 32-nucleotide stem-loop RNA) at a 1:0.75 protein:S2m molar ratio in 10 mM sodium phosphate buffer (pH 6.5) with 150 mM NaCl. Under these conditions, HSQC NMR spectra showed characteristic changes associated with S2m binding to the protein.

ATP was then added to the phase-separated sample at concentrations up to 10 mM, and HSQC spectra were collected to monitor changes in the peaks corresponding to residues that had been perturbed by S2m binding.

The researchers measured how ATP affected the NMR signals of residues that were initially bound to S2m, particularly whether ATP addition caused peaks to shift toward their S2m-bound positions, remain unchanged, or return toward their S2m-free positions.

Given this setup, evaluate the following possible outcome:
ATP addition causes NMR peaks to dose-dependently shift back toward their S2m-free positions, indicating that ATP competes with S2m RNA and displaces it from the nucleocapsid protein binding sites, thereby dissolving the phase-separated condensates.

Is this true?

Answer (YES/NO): YES